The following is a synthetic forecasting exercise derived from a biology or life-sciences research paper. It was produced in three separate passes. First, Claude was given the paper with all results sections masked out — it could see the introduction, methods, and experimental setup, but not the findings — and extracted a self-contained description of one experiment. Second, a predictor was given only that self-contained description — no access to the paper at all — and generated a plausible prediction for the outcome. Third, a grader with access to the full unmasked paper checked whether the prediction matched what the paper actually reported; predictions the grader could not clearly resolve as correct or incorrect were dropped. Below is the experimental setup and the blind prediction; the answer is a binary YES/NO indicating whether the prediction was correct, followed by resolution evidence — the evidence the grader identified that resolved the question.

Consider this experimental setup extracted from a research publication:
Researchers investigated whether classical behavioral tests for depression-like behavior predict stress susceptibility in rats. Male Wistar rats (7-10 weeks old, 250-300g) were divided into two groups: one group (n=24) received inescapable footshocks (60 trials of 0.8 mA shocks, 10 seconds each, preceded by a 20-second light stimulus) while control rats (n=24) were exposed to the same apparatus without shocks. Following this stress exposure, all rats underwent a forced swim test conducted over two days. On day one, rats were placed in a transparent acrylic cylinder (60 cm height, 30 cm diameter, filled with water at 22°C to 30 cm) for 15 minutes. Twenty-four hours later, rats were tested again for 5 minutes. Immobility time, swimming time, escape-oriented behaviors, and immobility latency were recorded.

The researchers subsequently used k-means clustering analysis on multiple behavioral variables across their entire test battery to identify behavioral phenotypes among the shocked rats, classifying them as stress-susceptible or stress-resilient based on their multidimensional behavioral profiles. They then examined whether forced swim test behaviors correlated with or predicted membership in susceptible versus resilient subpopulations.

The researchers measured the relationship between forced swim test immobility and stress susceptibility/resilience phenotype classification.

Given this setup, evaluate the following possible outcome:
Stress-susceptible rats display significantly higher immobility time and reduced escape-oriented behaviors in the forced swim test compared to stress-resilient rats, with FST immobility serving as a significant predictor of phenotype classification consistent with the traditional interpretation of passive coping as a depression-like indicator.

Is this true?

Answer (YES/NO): NO